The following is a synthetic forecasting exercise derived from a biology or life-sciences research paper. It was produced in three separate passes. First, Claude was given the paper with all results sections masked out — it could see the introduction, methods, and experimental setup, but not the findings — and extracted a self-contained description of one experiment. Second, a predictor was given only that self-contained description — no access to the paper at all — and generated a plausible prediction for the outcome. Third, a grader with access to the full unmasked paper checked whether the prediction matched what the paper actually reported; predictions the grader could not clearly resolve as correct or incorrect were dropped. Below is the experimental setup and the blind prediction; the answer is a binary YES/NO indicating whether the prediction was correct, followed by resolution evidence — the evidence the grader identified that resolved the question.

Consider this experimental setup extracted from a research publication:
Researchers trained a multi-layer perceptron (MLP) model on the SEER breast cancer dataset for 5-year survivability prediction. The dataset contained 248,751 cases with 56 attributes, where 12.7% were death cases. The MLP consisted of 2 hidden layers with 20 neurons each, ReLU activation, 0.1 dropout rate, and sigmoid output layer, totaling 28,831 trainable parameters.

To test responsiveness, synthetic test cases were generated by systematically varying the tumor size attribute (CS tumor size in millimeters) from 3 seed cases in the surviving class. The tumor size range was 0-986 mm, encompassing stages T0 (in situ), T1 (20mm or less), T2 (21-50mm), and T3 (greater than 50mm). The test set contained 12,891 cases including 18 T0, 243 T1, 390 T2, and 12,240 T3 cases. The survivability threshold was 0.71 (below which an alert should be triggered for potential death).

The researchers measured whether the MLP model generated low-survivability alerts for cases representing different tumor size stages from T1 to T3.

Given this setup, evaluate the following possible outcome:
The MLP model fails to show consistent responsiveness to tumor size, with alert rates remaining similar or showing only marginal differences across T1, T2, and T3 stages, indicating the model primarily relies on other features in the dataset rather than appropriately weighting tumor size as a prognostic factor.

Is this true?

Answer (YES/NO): NO